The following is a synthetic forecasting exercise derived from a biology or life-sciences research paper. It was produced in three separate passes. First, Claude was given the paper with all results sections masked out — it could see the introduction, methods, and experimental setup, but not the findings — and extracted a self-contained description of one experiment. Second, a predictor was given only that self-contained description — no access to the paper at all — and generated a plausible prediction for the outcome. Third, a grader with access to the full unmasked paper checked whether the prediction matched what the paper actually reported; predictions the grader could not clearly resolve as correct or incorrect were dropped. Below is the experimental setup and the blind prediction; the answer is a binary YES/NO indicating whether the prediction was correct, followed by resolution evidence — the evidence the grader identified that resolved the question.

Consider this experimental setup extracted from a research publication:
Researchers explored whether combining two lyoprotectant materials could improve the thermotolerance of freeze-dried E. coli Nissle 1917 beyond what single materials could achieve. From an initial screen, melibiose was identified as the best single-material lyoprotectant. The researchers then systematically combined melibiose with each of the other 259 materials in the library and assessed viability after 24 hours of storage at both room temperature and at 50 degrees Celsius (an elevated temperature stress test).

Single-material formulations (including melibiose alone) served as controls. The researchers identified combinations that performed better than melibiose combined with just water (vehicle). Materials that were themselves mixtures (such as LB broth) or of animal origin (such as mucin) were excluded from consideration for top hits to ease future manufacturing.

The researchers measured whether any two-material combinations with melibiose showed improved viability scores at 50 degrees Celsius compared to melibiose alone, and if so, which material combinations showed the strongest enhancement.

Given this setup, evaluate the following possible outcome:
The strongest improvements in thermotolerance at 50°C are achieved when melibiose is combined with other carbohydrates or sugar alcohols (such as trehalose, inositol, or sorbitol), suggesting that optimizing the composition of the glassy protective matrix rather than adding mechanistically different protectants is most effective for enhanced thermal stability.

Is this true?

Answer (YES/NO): NO